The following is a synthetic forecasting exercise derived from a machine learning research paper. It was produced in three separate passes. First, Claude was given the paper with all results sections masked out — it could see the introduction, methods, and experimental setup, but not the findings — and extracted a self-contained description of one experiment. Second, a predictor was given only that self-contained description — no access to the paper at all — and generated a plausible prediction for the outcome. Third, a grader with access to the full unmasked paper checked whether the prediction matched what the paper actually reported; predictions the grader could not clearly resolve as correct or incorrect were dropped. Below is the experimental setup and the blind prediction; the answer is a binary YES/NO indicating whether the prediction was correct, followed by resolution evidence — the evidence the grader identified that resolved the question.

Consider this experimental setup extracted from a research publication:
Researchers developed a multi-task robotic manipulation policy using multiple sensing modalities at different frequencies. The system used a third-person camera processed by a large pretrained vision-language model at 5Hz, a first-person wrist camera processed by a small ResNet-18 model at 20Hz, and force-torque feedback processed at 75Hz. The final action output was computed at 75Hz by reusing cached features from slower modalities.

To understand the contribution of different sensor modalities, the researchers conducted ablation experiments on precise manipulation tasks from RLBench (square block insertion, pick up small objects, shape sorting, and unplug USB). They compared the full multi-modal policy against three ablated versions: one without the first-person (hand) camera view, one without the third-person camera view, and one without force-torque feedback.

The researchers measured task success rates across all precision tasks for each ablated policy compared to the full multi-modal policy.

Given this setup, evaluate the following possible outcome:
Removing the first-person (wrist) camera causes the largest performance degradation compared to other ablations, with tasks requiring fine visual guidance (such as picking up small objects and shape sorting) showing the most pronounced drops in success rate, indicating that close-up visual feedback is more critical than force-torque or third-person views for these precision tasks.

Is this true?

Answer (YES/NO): YES